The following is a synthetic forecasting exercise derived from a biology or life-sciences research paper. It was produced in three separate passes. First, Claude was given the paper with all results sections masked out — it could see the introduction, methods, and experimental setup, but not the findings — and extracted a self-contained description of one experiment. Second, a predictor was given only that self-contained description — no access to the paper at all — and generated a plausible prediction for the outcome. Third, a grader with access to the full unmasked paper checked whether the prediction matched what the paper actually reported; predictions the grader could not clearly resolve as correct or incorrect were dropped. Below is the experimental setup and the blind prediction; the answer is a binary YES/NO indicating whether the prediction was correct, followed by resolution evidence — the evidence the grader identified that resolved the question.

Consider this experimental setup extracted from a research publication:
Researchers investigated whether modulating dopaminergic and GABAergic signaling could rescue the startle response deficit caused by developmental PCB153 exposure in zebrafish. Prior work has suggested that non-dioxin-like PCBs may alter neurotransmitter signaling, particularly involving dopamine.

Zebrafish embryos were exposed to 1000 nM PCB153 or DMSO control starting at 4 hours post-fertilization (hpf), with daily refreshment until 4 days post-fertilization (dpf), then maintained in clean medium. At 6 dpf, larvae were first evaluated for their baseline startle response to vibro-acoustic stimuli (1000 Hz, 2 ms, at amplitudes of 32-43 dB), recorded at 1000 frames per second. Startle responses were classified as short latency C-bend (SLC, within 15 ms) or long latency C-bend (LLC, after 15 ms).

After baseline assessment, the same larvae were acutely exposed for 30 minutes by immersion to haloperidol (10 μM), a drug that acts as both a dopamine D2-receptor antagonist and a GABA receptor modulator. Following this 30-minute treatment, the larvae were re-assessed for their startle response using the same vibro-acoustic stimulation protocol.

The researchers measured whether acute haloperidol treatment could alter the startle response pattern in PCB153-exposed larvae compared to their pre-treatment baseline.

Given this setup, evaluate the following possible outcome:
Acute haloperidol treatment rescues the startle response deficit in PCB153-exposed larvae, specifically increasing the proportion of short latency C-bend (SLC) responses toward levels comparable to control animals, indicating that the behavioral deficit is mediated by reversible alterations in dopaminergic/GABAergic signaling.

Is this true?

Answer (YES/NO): YES